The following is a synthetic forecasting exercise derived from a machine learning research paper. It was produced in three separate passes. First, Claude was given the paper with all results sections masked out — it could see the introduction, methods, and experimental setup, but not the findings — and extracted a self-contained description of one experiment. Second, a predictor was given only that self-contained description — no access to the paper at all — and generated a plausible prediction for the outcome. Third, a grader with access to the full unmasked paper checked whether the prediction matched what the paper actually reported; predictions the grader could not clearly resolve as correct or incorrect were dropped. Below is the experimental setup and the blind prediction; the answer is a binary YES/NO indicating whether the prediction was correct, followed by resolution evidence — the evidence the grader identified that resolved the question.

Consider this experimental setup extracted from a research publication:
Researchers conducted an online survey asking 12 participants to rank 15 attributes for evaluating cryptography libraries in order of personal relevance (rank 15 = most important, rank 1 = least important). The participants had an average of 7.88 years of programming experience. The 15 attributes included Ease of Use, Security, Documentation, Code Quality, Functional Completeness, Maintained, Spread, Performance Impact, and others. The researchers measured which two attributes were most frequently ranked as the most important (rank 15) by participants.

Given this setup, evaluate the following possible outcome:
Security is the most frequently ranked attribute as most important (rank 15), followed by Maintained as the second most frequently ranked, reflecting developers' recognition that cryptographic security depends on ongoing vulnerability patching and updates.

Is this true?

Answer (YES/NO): NO